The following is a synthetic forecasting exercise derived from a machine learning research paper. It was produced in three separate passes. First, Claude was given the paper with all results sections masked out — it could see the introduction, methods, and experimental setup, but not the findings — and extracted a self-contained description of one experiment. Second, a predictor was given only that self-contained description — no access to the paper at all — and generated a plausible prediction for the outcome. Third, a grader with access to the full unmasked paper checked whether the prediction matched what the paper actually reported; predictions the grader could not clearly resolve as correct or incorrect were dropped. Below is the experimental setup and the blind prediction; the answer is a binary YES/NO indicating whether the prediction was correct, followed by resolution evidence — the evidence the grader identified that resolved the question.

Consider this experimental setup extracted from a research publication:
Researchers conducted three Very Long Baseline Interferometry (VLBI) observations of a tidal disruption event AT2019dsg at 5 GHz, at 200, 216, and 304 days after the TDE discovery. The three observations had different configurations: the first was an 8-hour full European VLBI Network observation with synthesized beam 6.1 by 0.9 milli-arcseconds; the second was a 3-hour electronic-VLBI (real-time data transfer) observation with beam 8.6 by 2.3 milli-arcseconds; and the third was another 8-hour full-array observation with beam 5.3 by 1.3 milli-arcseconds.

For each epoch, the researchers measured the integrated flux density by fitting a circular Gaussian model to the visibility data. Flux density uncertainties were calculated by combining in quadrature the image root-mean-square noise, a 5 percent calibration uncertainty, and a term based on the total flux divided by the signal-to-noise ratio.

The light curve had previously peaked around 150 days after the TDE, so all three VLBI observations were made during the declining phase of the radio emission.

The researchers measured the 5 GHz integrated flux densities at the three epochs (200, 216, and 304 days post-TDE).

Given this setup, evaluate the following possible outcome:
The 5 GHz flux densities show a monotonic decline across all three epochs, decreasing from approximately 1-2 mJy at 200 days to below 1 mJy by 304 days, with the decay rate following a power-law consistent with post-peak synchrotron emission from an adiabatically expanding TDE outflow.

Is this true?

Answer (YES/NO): NO